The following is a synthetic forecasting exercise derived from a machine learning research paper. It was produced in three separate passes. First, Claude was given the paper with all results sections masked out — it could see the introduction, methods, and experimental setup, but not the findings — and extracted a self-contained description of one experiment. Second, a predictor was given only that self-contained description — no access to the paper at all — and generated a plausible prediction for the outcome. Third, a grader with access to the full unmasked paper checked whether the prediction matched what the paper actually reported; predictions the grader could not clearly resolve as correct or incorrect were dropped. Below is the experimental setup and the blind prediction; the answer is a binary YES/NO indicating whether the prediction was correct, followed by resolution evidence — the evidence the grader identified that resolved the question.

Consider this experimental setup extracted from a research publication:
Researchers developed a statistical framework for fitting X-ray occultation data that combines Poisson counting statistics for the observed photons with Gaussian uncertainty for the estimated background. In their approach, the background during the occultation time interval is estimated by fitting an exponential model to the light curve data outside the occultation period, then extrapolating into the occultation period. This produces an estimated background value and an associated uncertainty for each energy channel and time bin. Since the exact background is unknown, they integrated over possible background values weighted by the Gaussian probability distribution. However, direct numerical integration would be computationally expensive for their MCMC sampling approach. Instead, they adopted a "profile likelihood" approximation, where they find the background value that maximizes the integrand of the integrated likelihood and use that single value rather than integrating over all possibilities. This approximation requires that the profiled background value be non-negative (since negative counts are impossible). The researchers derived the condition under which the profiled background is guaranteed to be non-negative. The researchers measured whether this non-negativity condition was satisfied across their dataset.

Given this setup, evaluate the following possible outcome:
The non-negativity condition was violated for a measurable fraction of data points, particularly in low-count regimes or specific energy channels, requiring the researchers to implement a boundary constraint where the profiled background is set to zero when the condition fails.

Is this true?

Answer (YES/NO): NO